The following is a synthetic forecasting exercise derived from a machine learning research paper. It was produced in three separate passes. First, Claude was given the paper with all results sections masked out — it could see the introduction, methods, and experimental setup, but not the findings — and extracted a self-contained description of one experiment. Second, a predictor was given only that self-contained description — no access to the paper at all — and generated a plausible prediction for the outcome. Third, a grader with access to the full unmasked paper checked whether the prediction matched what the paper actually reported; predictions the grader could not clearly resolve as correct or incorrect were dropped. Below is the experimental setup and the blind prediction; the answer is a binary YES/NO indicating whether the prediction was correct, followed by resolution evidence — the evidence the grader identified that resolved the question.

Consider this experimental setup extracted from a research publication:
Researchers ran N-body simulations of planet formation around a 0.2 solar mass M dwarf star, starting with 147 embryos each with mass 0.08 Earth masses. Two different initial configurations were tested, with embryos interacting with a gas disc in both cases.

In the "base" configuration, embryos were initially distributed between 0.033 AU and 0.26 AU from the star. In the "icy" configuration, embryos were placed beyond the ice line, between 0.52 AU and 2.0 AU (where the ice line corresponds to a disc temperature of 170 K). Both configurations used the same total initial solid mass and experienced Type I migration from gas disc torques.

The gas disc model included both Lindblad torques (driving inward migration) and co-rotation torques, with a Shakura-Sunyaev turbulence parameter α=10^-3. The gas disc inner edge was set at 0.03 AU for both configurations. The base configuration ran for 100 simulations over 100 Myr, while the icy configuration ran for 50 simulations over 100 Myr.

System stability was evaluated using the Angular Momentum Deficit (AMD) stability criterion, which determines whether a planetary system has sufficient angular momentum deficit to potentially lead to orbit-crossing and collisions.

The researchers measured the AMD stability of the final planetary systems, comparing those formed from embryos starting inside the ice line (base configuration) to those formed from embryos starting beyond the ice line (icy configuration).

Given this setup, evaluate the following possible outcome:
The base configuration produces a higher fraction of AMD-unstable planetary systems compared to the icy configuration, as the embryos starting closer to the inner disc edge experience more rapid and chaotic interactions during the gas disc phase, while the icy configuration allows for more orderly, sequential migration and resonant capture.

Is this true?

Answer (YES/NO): NO